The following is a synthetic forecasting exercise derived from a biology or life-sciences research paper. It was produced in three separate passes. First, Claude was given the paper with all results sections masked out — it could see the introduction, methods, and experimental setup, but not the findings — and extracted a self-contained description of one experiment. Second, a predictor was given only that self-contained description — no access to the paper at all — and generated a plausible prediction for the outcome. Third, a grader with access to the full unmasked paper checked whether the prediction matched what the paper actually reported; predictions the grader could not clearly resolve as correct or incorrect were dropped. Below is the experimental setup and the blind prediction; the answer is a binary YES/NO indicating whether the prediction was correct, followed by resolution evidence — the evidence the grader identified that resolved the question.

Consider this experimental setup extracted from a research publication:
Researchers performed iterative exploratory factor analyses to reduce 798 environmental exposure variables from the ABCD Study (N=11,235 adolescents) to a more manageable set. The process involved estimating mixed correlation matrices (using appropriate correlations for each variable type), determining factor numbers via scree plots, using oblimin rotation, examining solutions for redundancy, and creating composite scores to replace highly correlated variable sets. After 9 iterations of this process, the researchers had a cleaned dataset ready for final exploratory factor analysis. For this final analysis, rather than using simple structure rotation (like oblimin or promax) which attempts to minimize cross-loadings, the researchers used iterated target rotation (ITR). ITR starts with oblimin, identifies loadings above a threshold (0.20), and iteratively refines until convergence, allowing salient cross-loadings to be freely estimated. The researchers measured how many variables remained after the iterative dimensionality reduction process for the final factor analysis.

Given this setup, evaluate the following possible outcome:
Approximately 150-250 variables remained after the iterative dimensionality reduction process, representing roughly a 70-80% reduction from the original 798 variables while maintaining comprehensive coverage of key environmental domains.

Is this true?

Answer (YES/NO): NO